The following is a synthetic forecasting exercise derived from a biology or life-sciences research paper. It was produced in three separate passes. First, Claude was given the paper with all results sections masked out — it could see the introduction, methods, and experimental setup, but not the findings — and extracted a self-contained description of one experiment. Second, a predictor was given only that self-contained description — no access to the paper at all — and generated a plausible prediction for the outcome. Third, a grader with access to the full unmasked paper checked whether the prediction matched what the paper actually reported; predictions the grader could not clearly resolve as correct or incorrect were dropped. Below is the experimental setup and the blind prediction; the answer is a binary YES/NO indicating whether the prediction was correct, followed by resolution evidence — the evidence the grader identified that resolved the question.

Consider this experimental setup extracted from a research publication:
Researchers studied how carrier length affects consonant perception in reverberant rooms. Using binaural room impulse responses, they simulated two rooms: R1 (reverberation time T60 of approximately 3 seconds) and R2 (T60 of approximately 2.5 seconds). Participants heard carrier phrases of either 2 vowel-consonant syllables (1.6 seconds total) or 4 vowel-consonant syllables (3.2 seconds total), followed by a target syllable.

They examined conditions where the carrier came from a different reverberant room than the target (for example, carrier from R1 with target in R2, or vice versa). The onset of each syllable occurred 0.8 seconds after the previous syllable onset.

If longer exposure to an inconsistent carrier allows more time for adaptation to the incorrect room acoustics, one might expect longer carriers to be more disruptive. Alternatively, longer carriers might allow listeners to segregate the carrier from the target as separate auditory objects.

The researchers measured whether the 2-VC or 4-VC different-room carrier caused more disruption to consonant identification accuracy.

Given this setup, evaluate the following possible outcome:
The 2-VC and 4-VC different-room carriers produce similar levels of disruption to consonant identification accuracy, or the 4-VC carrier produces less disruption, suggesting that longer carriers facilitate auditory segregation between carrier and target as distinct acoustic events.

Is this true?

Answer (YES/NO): YES